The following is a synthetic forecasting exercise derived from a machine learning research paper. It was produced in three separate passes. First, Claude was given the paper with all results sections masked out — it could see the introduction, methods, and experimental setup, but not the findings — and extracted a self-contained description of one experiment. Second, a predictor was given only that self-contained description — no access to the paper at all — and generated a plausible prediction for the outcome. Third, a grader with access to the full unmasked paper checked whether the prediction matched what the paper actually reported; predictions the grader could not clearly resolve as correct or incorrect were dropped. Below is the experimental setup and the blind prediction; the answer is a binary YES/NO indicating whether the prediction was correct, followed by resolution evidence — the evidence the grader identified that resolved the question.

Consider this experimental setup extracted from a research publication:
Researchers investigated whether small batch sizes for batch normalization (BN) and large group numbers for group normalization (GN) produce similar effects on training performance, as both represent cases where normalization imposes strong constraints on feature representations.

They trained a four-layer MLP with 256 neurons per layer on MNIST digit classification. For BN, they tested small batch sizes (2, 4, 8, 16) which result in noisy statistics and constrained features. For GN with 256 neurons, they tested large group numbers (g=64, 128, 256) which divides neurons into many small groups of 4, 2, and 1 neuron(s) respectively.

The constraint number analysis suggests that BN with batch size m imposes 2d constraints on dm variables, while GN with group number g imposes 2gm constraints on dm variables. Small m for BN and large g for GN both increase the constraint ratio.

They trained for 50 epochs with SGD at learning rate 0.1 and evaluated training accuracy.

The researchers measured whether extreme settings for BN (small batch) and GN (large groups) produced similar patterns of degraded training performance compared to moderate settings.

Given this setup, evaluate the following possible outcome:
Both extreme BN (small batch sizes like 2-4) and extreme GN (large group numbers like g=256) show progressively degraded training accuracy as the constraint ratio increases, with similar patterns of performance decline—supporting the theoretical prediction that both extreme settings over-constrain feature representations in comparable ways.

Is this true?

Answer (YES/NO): YES